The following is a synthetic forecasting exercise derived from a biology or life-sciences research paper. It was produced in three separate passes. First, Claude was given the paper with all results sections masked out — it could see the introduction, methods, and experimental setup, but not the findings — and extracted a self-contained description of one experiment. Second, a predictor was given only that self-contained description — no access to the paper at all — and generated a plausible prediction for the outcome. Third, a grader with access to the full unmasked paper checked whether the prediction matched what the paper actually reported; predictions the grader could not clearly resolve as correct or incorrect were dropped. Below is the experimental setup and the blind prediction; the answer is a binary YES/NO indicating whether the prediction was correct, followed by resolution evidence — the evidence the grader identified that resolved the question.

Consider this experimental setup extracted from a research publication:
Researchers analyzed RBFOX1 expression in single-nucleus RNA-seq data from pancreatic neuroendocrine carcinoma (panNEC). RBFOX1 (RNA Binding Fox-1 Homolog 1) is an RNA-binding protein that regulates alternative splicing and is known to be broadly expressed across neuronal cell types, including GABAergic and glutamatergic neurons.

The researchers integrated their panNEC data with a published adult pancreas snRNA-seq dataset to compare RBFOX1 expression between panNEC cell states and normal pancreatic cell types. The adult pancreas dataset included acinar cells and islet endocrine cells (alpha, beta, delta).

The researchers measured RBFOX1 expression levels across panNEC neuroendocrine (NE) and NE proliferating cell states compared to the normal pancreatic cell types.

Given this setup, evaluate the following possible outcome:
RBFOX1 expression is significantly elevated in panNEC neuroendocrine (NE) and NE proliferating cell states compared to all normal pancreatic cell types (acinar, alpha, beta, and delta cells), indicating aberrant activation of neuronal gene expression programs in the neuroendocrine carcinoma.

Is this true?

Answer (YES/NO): YES